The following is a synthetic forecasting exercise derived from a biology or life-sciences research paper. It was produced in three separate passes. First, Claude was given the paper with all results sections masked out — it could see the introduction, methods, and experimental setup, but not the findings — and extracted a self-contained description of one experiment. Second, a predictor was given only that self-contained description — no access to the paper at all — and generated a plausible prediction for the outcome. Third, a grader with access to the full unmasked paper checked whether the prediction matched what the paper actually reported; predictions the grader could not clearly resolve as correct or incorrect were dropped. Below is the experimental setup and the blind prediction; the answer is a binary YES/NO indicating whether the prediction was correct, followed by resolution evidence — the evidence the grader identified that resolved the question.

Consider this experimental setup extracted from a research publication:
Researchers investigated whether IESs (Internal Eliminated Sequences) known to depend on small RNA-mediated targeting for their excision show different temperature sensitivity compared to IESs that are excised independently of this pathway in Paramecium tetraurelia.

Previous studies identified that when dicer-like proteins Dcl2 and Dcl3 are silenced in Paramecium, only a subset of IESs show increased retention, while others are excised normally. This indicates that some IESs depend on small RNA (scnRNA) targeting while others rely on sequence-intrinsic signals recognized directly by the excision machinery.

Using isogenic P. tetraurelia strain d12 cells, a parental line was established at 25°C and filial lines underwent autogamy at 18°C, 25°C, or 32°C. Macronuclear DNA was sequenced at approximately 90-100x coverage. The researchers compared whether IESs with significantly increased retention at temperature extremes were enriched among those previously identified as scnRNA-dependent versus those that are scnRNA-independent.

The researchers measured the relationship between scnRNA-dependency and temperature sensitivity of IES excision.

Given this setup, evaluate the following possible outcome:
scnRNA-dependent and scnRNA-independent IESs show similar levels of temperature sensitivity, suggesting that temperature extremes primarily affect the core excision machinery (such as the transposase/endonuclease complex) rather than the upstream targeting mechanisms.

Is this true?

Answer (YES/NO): NO